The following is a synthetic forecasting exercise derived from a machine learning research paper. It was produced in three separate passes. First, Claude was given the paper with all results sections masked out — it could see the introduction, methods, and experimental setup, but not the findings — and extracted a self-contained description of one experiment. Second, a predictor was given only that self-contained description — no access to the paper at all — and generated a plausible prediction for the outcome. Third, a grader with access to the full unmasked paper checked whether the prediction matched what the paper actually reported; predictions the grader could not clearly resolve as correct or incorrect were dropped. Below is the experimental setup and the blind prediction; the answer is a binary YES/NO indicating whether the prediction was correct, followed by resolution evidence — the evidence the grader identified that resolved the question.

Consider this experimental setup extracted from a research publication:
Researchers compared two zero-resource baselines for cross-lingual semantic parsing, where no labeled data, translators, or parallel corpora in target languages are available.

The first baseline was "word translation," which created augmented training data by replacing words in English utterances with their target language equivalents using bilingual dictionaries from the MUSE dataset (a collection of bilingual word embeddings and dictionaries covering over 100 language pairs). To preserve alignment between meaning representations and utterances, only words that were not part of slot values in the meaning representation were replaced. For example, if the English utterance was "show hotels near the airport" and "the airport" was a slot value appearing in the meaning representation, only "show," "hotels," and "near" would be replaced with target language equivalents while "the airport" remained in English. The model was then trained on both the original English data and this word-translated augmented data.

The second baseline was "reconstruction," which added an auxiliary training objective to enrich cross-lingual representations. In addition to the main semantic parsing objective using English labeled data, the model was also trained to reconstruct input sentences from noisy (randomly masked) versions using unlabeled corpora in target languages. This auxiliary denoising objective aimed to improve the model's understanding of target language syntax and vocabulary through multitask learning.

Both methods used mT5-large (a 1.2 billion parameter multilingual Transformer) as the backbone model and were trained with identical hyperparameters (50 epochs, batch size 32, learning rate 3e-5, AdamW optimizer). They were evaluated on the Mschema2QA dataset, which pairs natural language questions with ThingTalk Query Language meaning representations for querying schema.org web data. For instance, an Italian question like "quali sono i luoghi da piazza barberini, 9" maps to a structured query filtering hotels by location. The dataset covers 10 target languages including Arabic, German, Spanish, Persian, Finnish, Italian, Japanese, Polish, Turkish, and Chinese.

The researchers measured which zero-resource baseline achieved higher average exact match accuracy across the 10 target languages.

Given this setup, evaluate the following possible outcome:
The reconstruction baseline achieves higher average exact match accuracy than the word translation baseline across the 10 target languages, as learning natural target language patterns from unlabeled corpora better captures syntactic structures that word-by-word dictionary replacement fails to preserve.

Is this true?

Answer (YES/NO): NO